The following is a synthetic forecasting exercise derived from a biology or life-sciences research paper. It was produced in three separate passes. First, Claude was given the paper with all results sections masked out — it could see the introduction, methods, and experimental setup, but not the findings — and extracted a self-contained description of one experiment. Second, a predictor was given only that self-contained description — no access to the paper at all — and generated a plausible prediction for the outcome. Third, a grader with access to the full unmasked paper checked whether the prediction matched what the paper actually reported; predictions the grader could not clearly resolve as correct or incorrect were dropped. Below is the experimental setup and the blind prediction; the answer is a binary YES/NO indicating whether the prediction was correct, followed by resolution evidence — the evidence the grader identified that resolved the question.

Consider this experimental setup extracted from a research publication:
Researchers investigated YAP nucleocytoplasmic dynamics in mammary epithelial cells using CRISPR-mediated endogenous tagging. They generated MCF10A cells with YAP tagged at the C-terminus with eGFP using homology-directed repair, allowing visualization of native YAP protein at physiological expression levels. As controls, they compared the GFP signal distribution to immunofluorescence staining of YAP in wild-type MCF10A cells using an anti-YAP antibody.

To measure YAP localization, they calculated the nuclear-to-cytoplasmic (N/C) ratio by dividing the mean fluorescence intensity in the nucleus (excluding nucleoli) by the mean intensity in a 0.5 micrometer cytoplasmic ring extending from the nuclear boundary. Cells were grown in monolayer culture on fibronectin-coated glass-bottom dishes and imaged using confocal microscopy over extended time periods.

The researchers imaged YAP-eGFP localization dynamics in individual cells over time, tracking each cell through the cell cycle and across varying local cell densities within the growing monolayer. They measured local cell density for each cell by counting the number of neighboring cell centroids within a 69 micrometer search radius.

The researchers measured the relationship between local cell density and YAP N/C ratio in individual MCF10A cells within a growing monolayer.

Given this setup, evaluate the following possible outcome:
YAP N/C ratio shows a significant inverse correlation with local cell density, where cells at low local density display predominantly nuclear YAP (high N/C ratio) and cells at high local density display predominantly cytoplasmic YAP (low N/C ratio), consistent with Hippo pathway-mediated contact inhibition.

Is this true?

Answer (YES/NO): YES